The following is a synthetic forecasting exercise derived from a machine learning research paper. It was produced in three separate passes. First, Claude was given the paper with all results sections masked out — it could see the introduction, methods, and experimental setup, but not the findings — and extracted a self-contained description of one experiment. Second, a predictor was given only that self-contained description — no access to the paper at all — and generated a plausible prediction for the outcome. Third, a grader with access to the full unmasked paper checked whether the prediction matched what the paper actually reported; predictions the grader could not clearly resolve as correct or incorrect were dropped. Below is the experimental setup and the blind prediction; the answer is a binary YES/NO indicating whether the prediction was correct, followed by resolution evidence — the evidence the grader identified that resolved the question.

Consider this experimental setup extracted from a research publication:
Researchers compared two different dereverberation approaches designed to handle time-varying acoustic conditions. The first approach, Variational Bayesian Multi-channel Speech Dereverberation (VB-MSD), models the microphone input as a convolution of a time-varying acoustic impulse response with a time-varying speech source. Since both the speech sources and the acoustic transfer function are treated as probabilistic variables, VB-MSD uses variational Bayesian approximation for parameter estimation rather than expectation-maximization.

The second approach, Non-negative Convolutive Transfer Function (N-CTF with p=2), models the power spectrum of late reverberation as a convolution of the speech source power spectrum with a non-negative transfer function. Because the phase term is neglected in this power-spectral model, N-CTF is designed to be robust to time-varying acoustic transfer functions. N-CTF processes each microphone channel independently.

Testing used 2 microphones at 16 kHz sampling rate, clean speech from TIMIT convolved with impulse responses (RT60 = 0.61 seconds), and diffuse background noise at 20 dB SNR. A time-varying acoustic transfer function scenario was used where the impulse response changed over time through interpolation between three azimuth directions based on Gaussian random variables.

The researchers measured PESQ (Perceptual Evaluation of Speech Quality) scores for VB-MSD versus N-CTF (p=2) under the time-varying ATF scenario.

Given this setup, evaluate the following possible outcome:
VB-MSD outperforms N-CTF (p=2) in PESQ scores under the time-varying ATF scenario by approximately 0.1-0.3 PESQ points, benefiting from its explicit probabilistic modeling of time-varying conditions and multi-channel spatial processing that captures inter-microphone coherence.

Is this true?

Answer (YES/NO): NO